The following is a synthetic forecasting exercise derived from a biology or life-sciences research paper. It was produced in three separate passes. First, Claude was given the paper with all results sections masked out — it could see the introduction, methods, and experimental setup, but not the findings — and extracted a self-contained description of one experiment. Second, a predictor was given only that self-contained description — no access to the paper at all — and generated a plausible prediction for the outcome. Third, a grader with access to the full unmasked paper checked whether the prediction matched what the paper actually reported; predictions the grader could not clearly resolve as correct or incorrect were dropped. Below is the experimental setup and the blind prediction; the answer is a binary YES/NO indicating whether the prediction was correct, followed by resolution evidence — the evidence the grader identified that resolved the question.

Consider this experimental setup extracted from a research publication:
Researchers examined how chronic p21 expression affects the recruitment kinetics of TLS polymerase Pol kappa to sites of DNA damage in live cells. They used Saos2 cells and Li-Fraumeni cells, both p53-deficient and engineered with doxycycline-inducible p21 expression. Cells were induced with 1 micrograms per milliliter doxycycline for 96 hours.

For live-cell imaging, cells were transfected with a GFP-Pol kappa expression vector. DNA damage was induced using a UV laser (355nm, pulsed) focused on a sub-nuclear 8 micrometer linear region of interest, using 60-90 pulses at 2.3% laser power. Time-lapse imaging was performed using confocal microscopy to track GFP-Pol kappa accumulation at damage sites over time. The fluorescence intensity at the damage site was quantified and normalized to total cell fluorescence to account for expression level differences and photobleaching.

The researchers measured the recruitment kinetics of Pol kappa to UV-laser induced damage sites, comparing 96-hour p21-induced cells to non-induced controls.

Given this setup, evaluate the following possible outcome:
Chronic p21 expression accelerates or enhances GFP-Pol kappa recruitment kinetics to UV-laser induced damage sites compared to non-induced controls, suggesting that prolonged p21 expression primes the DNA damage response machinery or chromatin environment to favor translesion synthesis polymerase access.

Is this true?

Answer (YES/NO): NO